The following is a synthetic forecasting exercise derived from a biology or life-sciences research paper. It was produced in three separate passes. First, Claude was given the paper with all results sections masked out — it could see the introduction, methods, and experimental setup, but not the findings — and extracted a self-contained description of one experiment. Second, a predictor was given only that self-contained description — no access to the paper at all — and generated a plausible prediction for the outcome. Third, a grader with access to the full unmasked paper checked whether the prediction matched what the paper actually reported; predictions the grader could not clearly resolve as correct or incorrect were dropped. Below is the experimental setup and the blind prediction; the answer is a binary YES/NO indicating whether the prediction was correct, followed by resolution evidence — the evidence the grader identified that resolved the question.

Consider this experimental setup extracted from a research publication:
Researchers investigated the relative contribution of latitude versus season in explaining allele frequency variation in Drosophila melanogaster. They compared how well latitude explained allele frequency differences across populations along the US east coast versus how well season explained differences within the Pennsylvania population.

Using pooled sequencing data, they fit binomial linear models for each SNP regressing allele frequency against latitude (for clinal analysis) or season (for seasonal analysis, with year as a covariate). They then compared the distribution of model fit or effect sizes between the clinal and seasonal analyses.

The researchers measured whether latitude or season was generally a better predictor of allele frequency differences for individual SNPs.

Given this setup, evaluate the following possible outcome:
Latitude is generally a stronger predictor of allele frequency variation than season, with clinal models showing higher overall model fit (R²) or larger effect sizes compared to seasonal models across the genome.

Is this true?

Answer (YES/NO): YES